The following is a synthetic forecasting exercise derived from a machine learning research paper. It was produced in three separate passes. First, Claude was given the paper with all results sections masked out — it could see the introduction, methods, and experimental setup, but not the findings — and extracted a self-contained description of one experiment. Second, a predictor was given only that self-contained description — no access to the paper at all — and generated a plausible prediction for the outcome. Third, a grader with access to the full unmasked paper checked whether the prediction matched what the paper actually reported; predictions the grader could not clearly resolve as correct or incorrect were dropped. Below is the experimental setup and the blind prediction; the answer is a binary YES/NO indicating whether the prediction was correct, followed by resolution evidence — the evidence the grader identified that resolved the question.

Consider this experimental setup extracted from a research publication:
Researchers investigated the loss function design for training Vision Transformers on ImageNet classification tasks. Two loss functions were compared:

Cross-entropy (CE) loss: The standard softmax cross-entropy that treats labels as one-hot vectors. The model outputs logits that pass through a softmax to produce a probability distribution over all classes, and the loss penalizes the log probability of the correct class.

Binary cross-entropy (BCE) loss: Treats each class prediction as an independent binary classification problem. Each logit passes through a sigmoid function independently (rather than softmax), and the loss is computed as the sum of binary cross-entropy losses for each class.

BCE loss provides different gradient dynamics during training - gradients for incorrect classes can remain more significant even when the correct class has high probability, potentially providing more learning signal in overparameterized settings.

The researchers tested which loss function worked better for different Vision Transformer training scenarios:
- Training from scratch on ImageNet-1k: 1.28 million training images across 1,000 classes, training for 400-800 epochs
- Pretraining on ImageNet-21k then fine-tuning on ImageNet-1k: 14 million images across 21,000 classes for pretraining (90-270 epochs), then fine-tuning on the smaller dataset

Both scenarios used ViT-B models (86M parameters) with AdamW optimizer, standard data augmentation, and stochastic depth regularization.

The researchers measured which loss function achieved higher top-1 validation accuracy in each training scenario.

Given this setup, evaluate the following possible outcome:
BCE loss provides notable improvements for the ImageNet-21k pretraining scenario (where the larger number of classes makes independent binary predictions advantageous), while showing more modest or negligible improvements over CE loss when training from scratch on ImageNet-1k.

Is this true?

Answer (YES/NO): NO